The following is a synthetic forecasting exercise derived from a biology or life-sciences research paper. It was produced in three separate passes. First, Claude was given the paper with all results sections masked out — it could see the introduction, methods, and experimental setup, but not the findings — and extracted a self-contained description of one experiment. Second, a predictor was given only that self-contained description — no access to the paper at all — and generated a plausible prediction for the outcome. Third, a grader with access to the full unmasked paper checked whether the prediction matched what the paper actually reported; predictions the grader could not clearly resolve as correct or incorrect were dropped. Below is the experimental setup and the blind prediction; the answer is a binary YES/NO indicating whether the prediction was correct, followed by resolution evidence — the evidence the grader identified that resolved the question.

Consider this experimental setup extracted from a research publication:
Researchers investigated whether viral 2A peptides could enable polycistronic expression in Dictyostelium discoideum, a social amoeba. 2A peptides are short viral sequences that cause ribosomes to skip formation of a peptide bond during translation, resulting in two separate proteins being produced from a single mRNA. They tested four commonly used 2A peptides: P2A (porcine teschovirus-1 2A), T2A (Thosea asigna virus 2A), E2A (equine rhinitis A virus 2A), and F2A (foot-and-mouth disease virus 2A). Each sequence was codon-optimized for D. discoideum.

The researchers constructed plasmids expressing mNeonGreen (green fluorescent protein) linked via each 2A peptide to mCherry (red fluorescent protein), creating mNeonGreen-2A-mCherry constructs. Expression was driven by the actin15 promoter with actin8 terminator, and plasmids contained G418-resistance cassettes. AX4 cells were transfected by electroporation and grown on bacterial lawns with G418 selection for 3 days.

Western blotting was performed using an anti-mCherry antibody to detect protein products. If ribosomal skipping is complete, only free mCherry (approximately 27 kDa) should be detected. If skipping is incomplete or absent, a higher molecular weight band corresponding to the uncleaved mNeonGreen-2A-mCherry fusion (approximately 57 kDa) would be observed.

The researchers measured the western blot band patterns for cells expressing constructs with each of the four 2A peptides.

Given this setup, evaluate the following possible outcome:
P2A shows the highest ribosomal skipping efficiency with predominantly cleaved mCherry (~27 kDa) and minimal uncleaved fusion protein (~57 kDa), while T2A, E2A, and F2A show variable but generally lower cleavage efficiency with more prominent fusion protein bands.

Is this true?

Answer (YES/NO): YES